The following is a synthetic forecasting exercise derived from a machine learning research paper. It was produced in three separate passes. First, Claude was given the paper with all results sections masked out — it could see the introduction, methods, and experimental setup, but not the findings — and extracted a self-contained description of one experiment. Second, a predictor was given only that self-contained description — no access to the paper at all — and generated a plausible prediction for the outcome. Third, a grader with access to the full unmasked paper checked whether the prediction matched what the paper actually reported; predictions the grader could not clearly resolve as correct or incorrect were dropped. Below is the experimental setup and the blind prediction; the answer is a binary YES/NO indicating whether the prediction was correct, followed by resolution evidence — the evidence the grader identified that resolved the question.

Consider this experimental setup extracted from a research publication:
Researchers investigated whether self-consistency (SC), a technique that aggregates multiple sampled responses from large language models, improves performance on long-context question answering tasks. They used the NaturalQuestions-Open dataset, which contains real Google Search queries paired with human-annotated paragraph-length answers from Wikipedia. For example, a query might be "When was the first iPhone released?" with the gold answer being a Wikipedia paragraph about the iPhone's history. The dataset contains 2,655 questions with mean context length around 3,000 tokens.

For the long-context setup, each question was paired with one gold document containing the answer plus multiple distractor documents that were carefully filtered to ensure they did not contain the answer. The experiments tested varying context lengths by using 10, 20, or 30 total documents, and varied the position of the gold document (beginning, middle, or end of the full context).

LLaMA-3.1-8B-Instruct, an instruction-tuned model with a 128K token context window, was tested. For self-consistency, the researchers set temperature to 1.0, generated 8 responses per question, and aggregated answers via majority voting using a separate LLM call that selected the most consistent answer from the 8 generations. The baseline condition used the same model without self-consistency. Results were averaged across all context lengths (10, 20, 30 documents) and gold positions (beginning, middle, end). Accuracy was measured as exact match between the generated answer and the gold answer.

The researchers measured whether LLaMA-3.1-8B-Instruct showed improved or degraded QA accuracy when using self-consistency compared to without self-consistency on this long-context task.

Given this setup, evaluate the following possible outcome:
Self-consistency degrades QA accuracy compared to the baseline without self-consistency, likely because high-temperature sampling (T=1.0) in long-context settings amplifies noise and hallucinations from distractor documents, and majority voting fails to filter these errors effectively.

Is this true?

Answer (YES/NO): YES